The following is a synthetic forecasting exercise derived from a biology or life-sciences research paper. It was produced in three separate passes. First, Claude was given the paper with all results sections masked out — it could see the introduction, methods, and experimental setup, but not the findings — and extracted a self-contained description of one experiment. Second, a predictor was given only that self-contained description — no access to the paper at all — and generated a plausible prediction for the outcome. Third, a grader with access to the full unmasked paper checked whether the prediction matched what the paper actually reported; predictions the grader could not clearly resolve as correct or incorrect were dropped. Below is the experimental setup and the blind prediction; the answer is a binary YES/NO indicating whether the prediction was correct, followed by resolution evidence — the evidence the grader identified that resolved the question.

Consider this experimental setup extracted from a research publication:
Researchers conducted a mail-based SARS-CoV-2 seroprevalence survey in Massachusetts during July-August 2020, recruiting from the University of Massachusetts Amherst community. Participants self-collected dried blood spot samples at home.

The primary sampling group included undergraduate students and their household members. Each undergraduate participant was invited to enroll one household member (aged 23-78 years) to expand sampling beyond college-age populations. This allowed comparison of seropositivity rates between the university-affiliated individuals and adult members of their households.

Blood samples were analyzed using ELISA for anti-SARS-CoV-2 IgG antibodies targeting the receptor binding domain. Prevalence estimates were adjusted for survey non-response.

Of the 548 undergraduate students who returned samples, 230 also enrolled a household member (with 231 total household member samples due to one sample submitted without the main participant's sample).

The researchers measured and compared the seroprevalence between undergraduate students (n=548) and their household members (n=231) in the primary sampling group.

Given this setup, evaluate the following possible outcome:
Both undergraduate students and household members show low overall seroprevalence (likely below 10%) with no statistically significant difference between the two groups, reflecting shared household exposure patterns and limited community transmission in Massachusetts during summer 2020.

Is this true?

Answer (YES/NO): YES